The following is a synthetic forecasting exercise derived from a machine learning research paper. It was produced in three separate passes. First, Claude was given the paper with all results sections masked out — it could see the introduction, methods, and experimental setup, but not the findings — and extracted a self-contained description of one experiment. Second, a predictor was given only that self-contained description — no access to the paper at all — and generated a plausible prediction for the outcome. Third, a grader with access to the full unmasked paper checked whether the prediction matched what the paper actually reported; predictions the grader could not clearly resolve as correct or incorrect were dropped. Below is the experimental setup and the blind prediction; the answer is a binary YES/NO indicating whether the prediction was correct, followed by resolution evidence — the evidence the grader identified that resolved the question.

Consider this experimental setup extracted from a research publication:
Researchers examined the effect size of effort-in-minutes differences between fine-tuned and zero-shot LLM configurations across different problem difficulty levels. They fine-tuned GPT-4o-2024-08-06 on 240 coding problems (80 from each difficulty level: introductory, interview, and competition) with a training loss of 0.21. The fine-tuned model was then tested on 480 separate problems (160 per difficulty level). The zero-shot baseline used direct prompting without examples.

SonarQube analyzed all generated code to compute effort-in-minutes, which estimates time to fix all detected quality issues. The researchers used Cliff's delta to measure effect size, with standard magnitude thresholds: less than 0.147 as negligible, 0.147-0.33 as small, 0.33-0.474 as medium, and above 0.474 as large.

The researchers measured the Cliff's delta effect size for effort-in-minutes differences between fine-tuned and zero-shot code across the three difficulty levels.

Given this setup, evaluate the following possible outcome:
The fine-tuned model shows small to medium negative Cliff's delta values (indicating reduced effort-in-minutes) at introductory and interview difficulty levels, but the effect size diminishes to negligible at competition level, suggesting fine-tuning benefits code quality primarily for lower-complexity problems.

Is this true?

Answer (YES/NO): NO